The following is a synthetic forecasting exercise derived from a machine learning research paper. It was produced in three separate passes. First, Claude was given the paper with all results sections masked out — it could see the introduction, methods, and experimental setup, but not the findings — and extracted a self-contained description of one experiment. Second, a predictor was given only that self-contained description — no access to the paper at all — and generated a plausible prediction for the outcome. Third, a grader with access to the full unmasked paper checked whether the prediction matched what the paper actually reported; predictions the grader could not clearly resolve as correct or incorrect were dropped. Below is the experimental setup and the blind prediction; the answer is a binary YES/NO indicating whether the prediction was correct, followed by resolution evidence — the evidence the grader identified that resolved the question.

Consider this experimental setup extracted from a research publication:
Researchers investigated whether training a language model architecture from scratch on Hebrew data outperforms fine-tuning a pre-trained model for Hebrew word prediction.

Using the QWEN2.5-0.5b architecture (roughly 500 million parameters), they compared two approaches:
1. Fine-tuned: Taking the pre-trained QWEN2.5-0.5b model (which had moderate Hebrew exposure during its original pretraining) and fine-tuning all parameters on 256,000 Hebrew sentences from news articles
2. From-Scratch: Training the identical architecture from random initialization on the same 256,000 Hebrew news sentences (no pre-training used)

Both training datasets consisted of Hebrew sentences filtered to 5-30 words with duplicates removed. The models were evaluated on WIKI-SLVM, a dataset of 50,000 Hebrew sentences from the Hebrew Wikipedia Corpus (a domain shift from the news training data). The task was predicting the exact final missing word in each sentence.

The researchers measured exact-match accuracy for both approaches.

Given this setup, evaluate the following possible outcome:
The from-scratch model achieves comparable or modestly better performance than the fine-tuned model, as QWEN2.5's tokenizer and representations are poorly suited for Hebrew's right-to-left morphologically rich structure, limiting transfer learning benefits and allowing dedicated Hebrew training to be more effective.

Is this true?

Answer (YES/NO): YES